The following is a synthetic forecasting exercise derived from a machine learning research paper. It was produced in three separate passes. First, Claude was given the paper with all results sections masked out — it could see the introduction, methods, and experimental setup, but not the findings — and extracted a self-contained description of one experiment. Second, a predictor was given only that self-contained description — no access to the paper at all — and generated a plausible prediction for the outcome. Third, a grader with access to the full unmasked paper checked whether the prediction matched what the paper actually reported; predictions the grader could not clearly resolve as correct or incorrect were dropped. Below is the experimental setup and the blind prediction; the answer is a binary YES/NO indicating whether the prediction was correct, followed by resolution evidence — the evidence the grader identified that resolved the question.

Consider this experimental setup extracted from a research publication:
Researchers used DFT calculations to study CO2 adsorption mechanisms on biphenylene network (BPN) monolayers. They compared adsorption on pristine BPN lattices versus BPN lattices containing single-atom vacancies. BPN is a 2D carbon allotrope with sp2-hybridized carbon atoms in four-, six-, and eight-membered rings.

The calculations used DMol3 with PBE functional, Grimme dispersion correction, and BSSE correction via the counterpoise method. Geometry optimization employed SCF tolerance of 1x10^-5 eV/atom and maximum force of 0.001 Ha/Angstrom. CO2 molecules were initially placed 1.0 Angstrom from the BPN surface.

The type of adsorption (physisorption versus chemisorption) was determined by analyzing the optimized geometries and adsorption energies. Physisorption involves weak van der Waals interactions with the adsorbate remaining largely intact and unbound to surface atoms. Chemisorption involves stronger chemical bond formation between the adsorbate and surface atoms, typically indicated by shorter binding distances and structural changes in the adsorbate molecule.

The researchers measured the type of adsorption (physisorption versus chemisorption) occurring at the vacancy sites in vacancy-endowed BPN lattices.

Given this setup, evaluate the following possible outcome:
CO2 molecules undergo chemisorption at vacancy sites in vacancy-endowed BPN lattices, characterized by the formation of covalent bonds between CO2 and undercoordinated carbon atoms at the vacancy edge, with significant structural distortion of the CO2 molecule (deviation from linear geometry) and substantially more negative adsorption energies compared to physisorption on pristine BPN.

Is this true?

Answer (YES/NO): NO